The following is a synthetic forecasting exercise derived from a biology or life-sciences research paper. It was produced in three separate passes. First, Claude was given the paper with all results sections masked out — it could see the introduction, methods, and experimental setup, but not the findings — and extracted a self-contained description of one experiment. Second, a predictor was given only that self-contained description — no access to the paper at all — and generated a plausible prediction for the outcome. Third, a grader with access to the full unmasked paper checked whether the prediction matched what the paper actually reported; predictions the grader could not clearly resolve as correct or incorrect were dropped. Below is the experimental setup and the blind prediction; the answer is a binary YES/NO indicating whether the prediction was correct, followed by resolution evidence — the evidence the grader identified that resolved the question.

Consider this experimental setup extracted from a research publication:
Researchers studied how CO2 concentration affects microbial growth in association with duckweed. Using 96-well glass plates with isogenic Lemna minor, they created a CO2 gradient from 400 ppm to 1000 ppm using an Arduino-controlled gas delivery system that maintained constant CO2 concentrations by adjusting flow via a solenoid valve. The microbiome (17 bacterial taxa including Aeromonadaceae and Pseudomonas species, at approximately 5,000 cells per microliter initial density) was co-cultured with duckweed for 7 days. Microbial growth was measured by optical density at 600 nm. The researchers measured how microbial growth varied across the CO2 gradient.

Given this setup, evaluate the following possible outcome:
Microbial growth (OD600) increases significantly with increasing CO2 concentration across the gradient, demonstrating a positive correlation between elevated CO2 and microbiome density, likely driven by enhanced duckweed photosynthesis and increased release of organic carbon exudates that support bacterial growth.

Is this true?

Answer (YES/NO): NO